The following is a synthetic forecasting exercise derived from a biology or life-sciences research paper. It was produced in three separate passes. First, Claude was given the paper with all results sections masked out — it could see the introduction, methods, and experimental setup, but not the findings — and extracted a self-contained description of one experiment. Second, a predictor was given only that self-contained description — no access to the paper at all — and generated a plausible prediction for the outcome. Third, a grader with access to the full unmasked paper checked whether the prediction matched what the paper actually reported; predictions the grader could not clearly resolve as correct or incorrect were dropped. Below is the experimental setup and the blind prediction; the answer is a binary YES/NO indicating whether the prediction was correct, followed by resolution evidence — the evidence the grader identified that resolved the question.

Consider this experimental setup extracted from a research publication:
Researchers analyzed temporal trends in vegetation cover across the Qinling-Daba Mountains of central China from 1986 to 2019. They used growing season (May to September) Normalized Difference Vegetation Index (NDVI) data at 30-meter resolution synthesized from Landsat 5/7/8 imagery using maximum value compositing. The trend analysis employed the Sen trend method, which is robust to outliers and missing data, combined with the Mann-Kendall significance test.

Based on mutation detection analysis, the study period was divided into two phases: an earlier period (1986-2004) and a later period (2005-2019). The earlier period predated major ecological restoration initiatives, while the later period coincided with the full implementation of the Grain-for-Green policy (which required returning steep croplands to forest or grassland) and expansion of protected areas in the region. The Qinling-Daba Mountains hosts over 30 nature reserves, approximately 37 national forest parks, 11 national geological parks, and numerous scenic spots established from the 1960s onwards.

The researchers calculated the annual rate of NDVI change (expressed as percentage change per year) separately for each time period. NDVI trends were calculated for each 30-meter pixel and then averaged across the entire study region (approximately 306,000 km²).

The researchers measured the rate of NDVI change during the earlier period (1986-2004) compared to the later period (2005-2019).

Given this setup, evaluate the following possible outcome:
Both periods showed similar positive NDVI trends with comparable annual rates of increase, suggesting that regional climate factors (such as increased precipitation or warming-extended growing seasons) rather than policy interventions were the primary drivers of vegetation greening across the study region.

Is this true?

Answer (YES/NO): NO